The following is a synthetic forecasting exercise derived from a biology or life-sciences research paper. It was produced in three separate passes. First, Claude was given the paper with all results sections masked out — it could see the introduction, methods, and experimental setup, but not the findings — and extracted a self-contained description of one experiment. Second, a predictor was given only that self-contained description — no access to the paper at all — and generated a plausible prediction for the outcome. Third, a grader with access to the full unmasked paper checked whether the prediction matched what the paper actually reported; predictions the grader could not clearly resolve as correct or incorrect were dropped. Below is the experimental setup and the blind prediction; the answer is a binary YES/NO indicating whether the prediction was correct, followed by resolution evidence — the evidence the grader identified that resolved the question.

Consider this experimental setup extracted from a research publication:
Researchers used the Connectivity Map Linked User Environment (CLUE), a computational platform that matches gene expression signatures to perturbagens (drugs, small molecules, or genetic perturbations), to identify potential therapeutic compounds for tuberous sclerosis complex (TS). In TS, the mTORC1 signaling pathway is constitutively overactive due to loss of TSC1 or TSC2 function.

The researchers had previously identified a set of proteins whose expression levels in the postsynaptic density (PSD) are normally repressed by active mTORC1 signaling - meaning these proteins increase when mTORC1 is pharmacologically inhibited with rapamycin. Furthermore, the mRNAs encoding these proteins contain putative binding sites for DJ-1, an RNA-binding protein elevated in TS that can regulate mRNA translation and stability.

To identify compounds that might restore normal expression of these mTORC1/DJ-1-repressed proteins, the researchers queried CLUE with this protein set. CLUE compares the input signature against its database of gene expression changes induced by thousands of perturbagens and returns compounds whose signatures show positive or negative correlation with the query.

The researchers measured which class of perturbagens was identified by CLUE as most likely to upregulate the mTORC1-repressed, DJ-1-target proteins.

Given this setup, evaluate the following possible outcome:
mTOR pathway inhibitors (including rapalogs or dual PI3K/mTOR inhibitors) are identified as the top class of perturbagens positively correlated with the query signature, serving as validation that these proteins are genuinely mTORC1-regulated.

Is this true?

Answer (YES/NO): NO